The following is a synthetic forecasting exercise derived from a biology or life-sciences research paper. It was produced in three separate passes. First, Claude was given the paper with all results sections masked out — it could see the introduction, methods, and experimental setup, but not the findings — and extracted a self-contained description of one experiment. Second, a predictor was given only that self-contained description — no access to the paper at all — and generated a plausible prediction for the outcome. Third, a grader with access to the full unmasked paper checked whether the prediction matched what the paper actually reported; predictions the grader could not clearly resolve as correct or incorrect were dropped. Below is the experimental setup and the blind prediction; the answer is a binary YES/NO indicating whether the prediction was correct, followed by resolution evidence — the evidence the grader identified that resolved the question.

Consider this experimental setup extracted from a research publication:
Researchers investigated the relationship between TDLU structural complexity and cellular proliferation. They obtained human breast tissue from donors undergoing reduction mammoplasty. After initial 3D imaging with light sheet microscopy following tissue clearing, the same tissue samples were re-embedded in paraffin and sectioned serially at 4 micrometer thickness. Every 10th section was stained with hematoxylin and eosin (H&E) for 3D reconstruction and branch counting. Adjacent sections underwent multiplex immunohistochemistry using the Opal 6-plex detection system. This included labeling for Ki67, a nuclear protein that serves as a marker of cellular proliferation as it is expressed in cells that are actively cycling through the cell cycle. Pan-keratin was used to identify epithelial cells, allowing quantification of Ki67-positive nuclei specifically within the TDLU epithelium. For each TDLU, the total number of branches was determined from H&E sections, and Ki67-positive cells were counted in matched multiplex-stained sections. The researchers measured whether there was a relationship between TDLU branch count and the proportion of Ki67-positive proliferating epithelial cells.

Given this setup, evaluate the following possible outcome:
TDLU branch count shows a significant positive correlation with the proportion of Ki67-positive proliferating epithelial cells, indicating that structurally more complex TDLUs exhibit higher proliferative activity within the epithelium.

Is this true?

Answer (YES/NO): YES